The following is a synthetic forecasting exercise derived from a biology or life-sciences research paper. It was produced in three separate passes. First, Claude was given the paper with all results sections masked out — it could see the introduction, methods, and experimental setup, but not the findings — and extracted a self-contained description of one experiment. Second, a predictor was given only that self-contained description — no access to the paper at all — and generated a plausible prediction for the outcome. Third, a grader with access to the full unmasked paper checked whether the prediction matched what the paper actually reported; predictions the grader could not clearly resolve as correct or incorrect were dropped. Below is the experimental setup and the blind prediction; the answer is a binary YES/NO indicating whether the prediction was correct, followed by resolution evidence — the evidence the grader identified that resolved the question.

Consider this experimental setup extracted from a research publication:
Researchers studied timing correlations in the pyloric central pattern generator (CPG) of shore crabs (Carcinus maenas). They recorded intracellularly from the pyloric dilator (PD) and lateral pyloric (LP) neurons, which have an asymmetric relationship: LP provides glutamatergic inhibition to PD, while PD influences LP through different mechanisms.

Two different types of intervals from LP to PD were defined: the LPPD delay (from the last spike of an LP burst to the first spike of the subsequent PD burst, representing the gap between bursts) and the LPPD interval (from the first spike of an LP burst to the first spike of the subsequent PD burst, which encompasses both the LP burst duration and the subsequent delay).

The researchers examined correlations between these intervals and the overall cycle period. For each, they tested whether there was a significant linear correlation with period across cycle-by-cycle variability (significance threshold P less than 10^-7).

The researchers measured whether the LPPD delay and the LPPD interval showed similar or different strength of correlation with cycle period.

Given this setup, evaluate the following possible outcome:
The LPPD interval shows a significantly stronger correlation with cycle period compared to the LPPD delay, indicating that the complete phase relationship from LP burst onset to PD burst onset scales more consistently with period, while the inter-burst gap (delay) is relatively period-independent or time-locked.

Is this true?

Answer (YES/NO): NO